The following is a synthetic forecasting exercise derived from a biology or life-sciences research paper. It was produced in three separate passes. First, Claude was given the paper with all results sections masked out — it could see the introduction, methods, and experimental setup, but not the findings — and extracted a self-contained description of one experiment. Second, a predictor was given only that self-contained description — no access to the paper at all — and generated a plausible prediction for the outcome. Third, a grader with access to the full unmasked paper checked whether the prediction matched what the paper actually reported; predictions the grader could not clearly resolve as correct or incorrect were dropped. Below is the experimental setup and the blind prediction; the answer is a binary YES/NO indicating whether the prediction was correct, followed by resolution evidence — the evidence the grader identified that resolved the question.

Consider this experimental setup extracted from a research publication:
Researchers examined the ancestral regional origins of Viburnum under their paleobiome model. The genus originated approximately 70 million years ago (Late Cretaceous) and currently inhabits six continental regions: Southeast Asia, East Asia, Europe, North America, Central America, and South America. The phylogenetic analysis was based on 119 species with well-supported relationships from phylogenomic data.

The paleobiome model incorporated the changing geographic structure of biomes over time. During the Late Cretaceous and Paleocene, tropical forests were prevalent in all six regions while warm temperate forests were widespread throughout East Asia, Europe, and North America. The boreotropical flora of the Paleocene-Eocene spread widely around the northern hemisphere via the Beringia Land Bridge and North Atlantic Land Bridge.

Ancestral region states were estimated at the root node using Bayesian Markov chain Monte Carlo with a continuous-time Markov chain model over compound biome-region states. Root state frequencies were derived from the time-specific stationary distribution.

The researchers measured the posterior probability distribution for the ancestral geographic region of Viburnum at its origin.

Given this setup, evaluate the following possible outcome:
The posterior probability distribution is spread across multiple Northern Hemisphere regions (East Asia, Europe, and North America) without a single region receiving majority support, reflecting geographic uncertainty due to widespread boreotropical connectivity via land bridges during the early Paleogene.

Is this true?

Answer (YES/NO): NO